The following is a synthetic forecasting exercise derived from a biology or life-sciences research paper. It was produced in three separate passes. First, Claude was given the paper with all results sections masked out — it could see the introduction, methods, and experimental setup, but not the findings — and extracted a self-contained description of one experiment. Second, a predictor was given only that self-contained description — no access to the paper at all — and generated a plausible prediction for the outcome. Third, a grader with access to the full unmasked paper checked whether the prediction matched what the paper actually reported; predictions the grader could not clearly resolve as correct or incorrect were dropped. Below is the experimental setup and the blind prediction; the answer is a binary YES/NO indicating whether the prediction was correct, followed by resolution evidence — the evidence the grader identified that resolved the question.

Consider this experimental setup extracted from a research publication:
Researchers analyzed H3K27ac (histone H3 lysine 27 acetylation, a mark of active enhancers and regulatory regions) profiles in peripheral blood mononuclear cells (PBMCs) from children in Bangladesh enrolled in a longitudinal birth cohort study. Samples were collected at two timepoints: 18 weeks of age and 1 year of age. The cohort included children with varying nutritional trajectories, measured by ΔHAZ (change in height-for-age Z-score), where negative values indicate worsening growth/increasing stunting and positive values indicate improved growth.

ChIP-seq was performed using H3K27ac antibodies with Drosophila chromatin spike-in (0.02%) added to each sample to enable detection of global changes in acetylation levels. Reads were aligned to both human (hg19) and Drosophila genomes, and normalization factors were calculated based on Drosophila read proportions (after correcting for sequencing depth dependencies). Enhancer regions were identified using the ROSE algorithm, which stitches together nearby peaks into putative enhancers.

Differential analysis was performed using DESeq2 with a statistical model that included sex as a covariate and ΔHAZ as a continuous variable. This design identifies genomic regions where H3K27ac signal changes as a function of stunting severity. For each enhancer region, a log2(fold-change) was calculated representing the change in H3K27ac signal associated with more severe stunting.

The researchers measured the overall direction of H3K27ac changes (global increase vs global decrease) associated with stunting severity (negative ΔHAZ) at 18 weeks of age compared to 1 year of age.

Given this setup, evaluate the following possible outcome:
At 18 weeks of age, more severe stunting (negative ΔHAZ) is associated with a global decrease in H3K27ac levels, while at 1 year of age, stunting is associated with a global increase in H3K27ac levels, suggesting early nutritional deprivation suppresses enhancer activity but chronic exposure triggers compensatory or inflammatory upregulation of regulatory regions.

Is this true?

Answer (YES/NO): NO